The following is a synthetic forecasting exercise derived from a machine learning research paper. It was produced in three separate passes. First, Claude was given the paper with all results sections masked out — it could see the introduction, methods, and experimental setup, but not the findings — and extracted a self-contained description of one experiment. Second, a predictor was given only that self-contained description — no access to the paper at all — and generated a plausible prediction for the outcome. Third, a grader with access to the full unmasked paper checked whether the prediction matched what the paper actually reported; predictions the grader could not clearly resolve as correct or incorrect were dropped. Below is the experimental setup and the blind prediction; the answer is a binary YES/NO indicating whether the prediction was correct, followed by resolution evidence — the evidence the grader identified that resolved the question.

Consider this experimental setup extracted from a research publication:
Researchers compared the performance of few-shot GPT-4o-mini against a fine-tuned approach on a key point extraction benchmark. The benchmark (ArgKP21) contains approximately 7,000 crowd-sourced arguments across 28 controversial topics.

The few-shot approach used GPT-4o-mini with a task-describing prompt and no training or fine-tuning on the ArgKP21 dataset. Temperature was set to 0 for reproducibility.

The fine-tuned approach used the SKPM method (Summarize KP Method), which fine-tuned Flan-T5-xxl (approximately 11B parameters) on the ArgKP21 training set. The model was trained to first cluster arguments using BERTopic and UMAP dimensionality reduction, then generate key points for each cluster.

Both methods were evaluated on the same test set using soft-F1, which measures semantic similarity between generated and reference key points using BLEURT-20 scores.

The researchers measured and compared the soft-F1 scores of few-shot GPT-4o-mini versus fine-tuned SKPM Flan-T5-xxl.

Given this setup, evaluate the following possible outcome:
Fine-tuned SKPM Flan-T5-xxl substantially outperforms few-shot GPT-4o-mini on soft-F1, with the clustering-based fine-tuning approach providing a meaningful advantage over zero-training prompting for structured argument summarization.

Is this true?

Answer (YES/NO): NO